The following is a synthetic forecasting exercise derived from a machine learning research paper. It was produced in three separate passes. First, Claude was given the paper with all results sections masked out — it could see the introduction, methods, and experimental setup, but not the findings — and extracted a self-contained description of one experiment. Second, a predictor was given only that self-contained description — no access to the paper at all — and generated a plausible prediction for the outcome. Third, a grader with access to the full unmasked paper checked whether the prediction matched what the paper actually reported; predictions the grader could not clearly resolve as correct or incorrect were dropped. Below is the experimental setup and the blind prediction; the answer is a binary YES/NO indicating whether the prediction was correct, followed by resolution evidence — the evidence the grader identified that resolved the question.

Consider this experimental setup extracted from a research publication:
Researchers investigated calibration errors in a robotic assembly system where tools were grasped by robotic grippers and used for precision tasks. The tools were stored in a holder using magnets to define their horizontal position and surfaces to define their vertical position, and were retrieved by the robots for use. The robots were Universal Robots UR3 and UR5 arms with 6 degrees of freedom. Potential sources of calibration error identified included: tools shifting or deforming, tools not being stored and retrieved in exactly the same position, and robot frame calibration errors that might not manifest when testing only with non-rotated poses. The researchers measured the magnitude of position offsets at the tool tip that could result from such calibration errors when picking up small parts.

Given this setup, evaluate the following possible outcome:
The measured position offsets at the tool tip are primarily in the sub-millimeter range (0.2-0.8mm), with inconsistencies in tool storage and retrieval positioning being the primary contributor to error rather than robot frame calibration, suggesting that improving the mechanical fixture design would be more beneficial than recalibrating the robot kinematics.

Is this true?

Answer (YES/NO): NO